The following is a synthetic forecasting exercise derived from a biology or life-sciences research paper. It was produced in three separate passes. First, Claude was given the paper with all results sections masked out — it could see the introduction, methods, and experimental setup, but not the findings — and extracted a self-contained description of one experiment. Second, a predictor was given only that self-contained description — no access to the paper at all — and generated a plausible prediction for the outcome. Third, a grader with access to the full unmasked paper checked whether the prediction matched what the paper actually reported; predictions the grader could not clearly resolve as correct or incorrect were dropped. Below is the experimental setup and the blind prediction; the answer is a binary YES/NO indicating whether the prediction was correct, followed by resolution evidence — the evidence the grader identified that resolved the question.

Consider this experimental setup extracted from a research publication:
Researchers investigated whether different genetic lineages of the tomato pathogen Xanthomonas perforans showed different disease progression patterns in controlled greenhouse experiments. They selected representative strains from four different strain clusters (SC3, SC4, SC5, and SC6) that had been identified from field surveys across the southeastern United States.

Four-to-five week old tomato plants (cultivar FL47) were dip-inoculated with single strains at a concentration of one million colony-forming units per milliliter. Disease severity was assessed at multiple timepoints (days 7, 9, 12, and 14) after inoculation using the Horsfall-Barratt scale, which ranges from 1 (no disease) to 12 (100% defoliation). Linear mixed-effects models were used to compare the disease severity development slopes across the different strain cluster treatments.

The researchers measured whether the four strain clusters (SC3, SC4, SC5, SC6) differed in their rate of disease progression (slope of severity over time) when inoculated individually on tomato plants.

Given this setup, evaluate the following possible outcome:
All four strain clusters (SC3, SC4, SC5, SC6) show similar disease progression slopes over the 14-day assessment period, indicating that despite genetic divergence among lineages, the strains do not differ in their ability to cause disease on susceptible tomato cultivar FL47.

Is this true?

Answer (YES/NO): NO